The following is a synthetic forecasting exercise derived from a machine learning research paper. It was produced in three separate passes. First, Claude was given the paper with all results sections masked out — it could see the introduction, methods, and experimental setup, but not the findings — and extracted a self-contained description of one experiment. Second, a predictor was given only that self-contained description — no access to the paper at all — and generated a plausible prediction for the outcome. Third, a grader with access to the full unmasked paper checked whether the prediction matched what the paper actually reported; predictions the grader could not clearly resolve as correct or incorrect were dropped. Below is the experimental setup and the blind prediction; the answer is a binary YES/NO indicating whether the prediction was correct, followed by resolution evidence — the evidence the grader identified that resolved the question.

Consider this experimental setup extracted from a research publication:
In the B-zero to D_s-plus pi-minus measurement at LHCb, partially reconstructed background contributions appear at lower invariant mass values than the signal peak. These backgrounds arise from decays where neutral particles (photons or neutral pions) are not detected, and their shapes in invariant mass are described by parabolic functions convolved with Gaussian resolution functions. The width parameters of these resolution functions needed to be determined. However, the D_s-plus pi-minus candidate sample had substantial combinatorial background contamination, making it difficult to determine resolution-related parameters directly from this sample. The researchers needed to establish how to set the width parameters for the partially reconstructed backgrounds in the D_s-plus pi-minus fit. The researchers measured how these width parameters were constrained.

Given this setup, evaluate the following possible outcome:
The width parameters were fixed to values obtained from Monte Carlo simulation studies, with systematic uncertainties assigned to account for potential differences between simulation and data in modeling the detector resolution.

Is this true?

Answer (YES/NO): NO